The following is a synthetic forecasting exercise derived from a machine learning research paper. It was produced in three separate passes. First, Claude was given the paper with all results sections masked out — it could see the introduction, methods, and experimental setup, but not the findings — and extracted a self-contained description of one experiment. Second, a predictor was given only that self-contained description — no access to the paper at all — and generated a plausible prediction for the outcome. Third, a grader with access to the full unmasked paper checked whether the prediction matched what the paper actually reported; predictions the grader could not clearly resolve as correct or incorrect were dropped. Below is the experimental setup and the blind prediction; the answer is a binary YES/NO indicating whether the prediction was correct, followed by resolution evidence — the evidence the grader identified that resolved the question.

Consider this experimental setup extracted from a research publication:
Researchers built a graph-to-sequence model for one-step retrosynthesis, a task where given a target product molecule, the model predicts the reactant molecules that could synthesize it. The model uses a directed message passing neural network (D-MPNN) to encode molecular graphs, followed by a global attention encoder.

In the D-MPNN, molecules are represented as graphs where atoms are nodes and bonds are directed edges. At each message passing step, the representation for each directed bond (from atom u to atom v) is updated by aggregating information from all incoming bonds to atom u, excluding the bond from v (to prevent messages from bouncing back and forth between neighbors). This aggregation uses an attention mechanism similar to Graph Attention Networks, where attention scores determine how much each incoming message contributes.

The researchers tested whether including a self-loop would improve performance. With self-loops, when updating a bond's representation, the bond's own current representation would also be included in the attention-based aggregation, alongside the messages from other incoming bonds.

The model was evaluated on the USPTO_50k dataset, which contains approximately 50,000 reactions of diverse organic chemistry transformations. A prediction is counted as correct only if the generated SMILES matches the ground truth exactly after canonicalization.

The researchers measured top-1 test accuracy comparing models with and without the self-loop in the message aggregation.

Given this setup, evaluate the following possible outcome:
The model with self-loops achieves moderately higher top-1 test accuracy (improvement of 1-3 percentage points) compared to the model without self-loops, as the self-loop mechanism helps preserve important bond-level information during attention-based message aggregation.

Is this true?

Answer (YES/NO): NO